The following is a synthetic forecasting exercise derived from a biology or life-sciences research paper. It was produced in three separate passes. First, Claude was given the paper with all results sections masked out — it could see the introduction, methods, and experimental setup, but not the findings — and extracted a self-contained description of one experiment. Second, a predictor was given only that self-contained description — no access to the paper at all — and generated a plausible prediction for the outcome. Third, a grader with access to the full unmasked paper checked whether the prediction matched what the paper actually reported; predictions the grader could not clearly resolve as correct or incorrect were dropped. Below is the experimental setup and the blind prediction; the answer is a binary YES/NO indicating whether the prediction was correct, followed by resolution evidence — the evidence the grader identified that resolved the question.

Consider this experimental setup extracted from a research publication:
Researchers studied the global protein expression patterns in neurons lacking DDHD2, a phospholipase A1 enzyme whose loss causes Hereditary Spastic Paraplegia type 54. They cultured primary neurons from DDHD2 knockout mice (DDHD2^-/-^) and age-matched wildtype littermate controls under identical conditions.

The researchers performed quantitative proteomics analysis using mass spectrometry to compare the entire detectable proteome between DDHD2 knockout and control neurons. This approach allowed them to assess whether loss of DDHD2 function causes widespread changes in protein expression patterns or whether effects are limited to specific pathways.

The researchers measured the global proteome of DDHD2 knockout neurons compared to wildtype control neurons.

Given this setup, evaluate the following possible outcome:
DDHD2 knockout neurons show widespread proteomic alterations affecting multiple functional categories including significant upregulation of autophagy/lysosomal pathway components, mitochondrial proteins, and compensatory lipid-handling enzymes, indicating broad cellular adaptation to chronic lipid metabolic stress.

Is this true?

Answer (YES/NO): NO